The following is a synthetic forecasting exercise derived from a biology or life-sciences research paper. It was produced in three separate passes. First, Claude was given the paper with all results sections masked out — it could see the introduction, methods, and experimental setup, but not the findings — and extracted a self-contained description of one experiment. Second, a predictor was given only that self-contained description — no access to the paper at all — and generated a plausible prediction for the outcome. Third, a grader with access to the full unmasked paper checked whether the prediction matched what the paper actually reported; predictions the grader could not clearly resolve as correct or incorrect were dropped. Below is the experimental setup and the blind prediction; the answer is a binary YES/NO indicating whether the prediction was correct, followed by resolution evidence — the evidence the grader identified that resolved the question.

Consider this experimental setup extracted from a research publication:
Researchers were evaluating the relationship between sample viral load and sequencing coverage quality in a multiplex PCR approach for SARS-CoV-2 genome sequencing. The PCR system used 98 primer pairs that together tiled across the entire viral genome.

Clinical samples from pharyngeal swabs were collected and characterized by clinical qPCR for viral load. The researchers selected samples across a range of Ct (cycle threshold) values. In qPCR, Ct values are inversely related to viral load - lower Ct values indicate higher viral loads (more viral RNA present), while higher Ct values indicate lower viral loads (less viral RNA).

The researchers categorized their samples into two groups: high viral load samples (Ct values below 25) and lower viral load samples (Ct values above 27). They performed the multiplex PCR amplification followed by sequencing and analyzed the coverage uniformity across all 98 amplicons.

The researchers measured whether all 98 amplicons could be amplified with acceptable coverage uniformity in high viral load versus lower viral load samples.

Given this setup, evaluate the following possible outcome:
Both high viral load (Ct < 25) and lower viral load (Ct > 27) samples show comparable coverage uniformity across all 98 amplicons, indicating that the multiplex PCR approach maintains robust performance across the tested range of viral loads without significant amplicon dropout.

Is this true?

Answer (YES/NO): NO